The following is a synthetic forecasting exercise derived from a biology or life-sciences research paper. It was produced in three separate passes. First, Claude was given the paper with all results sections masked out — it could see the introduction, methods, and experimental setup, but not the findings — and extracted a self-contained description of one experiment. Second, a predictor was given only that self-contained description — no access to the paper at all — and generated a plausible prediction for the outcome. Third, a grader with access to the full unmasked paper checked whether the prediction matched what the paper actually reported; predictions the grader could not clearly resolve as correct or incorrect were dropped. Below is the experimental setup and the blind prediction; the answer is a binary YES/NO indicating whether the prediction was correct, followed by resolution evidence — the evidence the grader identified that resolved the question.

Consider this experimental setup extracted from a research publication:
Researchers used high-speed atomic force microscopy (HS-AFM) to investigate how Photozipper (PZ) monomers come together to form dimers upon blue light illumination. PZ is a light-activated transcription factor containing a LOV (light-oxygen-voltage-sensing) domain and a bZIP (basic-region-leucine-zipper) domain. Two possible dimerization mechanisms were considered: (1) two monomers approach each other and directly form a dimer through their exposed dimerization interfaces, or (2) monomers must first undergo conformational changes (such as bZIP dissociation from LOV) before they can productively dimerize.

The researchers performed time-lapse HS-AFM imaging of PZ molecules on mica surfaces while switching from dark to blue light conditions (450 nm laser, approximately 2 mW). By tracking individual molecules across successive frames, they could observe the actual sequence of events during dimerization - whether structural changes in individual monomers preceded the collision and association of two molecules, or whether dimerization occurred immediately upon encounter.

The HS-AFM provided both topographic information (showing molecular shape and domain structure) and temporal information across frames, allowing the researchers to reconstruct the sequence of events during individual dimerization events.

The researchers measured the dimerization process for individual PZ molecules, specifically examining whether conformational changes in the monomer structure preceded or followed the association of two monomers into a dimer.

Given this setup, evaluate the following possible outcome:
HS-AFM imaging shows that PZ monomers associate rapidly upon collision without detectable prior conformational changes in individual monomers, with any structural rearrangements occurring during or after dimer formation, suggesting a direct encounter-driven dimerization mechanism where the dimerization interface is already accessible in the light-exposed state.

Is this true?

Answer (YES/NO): NO